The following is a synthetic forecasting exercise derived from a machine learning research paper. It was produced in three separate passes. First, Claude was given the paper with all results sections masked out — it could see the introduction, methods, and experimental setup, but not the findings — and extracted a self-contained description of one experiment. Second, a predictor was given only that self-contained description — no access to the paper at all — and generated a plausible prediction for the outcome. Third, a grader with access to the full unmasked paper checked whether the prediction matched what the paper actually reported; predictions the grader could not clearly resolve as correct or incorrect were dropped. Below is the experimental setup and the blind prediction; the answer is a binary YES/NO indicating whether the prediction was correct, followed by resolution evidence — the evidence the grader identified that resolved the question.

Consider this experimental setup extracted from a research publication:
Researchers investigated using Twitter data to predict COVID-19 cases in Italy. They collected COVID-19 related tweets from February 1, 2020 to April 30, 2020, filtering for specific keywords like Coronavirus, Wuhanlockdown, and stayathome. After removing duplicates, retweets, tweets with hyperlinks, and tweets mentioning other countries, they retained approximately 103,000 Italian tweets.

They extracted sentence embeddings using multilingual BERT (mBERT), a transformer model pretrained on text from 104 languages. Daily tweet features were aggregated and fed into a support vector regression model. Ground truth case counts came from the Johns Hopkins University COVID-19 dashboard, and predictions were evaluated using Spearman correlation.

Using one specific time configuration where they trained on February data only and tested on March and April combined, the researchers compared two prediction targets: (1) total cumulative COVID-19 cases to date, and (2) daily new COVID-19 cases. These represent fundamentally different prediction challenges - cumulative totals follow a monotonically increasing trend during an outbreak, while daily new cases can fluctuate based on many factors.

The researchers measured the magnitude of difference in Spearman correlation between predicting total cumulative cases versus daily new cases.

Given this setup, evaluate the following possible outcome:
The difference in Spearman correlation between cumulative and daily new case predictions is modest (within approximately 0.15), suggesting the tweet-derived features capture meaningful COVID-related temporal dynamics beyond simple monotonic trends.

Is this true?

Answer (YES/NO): NO